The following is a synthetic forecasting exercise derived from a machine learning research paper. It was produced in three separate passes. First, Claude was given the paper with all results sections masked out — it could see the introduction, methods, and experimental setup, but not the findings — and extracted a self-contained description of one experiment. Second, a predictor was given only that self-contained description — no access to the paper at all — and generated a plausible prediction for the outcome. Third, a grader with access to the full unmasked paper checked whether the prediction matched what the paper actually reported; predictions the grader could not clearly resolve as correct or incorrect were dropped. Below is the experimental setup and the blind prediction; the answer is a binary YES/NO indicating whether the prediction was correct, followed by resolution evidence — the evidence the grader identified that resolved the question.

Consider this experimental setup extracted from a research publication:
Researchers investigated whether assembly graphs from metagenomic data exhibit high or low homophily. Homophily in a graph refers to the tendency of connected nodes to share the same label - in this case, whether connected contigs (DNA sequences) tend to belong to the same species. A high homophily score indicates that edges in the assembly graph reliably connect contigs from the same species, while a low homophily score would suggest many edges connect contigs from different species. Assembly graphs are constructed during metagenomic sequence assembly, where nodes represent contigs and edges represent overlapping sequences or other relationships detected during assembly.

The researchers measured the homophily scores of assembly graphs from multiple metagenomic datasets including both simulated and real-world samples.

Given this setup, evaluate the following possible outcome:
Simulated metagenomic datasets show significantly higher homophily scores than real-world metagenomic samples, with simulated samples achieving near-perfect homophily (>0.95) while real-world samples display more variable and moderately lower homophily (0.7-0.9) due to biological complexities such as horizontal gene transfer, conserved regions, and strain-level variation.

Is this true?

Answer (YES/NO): NO